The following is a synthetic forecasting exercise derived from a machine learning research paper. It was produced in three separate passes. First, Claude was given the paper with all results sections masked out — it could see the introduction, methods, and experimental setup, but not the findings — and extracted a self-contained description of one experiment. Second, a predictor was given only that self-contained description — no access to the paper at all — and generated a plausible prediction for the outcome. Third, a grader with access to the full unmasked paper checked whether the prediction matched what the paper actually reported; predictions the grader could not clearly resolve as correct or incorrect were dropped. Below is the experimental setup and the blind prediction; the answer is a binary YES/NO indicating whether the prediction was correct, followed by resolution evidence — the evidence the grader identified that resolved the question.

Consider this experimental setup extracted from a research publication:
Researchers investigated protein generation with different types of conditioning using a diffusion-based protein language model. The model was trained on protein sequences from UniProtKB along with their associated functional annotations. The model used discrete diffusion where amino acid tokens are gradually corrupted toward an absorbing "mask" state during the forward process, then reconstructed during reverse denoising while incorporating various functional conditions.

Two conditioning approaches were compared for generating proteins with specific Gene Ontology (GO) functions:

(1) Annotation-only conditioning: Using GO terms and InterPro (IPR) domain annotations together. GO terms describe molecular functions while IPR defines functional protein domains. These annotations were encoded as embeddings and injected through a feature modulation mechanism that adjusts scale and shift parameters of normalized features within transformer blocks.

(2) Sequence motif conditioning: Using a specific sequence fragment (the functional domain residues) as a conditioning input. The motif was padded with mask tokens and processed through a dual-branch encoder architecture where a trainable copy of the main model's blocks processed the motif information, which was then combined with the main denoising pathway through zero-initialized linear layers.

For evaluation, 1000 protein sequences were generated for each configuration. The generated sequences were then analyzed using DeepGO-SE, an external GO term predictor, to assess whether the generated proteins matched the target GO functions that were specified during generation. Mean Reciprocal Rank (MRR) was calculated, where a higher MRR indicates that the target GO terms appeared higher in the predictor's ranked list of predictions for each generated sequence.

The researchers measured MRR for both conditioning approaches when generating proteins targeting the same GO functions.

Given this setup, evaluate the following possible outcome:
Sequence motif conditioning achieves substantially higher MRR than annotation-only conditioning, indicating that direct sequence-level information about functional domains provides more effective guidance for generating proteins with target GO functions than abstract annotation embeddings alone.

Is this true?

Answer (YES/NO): YES